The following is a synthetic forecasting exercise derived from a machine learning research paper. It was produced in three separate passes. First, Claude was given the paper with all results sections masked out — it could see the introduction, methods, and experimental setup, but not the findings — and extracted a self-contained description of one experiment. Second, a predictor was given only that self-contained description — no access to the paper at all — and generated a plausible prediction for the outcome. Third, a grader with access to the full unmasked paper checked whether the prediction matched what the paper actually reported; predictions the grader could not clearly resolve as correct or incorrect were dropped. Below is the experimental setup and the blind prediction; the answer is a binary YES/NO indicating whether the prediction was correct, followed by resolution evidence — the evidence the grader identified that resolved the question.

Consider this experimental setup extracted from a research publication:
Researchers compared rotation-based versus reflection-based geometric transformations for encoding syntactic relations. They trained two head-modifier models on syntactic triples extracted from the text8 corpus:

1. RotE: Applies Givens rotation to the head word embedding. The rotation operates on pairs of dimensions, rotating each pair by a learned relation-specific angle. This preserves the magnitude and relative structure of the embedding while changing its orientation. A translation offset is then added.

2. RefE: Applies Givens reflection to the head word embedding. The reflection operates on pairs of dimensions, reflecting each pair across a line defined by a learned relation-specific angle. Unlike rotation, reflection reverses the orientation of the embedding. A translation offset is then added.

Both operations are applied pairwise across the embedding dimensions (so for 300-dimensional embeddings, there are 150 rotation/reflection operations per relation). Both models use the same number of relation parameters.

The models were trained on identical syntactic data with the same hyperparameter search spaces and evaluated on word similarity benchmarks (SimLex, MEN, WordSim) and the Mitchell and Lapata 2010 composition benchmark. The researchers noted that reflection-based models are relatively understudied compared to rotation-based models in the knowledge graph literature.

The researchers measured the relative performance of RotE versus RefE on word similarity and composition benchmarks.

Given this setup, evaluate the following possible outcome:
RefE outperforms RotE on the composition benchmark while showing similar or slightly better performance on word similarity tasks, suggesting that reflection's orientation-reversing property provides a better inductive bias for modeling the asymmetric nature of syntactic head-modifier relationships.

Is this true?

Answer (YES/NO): YES